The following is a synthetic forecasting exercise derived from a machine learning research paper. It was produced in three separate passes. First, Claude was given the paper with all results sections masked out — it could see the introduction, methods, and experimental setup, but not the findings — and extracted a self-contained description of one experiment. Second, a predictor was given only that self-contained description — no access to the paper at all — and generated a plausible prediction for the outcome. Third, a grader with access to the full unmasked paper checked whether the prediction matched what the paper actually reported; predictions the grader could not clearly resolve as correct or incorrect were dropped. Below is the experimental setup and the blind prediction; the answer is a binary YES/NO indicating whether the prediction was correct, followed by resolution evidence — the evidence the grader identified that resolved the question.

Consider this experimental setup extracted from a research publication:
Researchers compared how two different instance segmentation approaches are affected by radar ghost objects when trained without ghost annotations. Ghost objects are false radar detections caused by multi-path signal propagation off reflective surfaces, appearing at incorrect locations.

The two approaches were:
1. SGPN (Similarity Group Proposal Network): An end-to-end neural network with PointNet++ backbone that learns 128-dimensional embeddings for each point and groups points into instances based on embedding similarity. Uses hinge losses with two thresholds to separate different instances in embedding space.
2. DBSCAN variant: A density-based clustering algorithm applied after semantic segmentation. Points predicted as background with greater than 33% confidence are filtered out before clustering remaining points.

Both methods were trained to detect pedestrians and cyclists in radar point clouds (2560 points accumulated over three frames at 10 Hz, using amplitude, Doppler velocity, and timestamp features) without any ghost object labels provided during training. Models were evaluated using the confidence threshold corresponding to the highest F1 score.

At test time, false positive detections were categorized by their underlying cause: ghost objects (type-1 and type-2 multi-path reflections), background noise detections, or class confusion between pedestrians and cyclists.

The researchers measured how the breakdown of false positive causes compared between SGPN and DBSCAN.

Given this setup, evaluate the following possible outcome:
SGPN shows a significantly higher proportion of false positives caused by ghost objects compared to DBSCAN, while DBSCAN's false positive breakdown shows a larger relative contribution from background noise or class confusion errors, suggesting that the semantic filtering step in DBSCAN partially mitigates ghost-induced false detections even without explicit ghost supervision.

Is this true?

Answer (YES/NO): NO